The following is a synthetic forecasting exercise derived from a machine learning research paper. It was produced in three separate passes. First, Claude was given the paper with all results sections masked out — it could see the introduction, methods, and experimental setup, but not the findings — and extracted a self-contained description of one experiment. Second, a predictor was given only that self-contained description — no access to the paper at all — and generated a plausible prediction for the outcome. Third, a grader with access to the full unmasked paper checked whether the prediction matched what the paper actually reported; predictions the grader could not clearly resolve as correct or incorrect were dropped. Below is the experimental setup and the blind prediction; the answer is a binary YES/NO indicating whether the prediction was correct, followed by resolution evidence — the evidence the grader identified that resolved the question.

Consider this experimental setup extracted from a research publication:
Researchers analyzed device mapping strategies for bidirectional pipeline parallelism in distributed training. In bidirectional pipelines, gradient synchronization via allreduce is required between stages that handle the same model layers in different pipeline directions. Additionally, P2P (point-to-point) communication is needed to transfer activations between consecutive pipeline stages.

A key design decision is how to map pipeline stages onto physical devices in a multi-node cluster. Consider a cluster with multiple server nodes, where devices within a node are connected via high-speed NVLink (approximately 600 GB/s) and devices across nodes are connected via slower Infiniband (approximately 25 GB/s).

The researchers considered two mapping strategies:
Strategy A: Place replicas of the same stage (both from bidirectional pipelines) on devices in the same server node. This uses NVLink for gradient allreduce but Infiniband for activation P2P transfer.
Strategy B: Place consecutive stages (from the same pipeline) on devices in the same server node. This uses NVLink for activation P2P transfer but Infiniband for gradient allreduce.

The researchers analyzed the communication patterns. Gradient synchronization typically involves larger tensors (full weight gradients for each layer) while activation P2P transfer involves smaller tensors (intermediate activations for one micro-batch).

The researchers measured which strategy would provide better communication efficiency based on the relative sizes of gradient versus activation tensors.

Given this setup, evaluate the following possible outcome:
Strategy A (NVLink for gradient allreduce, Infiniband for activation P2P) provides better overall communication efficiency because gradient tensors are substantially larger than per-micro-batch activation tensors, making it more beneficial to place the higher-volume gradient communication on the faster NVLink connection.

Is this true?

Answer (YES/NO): YES